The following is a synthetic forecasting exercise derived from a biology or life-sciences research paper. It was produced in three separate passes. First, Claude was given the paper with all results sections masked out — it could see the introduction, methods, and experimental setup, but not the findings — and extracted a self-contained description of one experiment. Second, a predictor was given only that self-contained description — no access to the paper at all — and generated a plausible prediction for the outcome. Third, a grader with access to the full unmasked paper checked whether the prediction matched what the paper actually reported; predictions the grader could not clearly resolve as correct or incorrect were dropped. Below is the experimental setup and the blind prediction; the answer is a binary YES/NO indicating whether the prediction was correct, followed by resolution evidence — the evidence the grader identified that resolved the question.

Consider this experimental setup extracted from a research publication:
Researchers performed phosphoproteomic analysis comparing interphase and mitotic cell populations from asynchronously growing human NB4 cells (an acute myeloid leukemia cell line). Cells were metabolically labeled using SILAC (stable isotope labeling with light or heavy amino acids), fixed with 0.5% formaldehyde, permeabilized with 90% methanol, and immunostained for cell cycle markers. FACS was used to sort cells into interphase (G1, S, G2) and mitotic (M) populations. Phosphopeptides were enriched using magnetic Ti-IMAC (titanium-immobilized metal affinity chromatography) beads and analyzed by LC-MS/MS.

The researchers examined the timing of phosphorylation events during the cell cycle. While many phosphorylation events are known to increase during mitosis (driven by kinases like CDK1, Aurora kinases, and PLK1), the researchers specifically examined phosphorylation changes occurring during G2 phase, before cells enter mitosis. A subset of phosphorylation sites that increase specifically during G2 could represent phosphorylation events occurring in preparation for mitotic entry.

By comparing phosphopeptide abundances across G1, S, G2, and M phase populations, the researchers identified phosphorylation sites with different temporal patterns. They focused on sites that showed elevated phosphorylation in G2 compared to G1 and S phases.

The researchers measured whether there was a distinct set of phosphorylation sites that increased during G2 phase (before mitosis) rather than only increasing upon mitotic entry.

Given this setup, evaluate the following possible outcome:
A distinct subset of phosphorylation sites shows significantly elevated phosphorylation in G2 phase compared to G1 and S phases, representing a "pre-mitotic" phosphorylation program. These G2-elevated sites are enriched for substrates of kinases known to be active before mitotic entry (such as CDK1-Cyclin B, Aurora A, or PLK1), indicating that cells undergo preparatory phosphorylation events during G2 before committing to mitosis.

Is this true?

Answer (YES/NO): YES